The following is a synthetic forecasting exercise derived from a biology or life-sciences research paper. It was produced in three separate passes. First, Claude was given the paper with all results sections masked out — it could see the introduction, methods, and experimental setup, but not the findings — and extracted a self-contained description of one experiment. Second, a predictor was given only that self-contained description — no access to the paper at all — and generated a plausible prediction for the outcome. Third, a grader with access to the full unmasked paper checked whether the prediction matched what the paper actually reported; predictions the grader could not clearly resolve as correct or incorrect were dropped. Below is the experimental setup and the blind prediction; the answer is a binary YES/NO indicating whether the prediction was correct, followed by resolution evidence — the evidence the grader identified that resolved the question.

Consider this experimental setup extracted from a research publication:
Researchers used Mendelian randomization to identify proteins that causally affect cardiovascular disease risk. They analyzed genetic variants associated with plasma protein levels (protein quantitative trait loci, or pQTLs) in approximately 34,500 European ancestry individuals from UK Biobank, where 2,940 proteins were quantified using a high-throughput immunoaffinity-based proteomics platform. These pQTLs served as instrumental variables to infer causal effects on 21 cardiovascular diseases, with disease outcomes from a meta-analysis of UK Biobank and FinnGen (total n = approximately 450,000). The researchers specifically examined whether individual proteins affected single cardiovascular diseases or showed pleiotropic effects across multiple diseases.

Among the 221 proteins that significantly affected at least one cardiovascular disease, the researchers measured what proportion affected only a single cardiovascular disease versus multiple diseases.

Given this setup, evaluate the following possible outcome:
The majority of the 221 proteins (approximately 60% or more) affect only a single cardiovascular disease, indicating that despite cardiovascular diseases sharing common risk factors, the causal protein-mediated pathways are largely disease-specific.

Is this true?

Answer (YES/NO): NO